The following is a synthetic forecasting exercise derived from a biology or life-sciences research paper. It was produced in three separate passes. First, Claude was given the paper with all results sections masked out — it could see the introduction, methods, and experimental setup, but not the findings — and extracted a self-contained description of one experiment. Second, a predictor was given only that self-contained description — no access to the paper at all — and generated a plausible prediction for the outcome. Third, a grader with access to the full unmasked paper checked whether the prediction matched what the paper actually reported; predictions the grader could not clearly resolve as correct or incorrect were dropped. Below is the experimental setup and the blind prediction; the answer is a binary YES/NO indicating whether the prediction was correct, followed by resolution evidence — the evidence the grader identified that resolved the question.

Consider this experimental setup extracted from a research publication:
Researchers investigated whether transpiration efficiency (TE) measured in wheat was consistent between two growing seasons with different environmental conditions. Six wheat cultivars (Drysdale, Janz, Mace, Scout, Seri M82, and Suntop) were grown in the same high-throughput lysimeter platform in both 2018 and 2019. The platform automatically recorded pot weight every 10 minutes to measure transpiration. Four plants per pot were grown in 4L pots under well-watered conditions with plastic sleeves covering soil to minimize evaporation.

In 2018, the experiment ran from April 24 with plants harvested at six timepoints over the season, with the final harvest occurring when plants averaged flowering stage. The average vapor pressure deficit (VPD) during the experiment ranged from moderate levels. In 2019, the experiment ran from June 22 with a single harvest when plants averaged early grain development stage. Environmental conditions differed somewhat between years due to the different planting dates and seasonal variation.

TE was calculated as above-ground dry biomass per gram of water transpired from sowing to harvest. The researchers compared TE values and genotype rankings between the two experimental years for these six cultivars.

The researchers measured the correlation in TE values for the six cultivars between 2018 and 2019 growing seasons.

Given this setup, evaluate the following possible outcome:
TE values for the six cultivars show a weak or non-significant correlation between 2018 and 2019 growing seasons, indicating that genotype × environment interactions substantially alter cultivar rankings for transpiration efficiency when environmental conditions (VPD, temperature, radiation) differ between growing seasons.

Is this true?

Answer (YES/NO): NO